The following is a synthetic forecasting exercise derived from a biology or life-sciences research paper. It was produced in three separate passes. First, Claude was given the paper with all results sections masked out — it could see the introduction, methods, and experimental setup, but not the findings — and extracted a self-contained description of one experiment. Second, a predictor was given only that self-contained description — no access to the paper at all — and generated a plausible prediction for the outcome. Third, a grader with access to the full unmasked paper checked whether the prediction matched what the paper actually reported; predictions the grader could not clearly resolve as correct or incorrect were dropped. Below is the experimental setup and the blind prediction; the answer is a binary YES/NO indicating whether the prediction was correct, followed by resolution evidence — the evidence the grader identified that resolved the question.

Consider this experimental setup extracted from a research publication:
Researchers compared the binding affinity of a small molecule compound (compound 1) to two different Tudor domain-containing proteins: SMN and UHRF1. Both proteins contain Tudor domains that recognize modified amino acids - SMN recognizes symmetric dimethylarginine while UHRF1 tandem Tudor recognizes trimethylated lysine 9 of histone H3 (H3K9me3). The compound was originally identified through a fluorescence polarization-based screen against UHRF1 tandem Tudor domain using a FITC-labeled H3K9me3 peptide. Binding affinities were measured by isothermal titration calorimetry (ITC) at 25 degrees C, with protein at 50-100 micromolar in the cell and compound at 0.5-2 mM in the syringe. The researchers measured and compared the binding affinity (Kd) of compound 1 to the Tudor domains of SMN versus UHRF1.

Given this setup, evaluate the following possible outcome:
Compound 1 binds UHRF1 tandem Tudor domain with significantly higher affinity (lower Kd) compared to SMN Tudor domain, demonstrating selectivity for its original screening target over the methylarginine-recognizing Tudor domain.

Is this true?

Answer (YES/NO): NO